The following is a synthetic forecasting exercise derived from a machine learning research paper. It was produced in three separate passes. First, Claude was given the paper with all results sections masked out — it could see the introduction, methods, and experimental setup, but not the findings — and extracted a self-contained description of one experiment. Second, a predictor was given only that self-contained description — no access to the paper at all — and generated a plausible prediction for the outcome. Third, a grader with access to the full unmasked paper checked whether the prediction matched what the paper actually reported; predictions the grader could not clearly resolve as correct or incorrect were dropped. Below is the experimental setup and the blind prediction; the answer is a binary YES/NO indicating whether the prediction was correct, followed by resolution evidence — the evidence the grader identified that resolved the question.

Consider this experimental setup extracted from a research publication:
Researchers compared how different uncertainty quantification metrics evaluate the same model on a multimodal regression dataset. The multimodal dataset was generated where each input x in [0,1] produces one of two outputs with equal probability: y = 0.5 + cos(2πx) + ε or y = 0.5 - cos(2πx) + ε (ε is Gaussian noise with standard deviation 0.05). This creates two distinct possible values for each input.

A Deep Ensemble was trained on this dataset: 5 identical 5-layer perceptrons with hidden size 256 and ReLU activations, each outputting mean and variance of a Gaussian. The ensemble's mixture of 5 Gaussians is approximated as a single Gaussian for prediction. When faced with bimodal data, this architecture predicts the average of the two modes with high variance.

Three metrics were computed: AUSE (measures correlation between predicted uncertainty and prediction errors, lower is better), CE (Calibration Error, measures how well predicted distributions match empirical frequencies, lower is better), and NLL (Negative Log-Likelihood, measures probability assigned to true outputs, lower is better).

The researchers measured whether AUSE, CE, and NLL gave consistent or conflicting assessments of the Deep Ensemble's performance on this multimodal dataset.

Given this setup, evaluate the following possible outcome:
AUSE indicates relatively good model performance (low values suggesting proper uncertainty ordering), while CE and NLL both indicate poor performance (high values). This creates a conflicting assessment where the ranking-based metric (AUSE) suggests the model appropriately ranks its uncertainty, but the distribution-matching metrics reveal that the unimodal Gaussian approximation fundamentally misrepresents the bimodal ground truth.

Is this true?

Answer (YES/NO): YES